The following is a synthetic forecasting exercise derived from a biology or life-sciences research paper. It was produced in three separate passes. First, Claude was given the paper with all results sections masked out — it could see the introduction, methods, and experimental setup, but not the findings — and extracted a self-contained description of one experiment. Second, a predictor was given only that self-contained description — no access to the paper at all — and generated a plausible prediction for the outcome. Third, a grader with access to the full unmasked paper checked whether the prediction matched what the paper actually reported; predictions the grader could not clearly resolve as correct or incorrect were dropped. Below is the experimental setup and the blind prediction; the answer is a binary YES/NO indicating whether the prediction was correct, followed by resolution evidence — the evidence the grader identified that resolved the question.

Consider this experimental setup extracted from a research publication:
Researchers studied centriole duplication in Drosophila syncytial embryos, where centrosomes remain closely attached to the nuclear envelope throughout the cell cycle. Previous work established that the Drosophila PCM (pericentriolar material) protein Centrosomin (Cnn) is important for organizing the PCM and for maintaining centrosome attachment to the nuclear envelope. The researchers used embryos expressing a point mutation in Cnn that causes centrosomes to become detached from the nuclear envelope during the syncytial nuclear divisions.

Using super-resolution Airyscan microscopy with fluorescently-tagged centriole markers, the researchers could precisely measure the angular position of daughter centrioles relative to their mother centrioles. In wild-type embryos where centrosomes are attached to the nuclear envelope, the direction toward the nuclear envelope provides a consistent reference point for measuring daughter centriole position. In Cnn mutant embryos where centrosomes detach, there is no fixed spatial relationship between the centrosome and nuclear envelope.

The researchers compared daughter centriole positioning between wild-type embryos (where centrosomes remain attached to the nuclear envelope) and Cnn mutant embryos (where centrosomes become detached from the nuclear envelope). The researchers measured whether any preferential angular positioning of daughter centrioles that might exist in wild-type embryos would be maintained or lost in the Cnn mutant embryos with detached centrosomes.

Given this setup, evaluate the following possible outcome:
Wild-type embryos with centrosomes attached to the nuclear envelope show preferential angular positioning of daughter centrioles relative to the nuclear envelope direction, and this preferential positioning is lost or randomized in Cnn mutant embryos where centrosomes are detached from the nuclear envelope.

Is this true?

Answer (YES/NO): YES